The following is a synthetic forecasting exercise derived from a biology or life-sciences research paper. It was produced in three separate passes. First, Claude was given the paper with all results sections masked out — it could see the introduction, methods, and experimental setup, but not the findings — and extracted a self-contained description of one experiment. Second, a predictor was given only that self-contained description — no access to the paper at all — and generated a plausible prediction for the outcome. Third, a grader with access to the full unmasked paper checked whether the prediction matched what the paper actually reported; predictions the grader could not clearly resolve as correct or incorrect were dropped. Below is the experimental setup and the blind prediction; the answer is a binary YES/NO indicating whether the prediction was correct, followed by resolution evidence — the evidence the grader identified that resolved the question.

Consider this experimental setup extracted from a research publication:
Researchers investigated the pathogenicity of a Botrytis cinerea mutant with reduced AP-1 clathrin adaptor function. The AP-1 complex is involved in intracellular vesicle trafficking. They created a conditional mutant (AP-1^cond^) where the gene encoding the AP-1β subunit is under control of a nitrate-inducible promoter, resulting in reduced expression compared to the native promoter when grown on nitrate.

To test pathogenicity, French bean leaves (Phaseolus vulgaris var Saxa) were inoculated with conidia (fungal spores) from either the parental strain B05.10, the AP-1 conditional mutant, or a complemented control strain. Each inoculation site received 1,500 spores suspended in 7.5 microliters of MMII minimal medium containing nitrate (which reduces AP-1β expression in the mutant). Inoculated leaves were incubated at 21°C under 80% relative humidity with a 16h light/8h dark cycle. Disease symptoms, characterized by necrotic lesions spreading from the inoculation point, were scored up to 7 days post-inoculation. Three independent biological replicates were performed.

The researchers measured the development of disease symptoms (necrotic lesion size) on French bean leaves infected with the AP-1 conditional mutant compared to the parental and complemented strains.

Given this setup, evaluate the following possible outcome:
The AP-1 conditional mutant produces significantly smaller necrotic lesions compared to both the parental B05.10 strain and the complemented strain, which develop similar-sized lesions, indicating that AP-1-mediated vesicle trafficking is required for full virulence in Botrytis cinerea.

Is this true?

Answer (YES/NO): YES